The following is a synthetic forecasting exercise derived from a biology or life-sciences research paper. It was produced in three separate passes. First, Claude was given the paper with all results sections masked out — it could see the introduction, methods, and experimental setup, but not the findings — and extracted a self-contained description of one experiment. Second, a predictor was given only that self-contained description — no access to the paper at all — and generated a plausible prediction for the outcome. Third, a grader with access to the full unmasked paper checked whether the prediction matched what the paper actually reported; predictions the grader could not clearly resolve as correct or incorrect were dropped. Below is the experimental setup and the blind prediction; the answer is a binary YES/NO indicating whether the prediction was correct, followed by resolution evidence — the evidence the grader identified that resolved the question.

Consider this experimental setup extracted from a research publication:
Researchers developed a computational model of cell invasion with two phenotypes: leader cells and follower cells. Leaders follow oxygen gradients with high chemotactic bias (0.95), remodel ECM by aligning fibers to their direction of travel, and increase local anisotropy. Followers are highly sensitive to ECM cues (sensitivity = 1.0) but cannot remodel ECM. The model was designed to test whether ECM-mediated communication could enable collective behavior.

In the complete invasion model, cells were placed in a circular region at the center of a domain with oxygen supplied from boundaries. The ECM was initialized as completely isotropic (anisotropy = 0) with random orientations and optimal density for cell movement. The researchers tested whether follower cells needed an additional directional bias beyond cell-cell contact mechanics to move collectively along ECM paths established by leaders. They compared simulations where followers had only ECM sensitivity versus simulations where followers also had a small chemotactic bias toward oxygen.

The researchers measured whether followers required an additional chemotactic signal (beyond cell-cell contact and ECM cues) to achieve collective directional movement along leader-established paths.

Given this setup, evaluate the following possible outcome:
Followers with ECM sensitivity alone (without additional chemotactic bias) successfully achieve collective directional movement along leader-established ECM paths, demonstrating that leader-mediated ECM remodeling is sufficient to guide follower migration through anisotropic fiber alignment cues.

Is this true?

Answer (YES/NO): NO